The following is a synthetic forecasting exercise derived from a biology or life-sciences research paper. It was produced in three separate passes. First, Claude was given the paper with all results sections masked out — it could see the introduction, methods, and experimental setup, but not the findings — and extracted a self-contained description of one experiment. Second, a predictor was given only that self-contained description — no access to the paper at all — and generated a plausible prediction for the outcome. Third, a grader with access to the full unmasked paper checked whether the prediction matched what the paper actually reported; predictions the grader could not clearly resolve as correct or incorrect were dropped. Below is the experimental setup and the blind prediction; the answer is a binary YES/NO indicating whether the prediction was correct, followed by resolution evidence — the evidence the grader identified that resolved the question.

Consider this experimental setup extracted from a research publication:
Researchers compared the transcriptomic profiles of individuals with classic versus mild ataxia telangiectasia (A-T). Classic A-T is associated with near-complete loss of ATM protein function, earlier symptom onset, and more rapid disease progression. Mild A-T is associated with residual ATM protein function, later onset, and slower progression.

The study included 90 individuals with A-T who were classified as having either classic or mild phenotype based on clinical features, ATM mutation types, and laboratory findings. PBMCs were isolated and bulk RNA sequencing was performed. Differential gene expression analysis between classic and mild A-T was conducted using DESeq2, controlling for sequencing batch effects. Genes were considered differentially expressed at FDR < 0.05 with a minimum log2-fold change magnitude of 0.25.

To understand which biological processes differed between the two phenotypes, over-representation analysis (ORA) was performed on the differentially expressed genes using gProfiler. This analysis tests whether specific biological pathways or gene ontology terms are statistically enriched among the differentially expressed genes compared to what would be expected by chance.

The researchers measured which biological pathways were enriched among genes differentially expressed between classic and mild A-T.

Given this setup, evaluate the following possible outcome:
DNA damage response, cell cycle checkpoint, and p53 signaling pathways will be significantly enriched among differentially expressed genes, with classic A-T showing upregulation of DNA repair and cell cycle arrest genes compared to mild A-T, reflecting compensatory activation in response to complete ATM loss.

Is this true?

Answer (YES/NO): NO